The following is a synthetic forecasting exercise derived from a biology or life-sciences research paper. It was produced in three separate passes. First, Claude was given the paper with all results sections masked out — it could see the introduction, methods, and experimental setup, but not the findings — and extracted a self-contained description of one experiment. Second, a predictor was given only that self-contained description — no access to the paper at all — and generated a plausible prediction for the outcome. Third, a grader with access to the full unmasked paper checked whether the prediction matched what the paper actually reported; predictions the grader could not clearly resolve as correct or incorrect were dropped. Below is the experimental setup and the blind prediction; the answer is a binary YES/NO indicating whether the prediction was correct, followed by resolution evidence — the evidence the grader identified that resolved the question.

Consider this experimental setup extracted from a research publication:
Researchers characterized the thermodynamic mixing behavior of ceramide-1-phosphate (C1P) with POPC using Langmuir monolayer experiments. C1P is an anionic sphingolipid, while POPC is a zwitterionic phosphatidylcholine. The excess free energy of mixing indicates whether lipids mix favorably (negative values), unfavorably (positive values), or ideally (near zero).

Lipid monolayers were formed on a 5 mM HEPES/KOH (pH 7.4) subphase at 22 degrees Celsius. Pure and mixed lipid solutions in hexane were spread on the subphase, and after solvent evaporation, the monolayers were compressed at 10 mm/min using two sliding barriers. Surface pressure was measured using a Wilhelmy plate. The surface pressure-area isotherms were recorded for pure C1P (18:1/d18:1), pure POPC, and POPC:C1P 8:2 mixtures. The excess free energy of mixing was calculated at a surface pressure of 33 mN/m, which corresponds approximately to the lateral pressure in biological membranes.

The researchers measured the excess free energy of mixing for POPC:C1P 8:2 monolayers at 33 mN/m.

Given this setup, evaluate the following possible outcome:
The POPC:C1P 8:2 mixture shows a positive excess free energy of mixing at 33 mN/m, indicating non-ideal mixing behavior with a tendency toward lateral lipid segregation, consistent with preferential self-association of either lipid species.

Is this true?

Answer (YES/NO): NO